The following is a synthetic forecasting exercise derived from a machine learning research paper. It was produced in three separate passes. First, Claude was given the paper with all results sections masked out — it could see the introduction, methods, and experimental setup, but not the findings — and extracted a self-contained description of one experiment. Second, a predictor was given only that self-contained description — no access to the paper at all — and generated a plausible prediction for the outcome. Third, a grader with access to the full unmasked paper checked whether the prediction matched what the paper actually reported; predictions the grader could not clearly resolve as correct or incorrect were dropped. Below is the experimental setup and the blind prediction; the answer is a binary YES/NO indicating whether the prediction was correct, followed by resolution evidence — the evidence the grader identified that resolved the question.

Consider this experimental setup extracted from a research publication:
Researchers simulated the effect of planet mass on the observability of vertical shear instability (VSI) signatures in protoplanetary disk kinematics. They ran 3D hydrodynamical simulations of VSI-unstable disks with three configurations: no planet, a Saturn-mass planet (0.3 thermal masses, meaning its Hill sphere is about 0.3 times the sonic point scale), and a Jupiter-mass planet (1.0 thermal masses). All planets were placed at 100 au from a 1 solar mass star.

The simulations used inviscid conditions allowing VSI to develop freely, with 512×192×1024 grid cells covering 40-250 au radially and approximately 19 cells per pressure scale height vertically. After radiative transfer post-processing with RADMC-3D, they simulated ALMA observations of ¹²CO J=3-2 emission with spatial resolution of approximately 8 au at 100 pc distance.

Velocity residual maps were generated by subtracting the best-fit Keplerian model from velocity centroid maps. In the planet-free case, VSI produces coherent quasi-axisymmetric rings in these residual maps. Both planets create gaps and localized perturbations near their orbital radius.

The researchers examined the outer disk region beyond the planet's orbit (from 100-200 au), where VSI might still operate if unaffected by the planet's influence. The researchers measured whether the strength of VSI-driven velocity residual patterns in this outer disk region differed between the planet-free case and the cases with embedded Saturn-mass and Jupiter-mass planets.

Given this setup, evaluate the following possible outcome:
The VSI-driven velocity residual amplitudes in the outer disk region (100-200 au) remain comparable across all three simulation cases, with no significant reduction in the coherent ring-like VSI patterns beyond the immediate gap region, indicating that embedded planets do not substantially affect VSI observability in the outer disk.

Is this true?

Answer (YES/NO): NO